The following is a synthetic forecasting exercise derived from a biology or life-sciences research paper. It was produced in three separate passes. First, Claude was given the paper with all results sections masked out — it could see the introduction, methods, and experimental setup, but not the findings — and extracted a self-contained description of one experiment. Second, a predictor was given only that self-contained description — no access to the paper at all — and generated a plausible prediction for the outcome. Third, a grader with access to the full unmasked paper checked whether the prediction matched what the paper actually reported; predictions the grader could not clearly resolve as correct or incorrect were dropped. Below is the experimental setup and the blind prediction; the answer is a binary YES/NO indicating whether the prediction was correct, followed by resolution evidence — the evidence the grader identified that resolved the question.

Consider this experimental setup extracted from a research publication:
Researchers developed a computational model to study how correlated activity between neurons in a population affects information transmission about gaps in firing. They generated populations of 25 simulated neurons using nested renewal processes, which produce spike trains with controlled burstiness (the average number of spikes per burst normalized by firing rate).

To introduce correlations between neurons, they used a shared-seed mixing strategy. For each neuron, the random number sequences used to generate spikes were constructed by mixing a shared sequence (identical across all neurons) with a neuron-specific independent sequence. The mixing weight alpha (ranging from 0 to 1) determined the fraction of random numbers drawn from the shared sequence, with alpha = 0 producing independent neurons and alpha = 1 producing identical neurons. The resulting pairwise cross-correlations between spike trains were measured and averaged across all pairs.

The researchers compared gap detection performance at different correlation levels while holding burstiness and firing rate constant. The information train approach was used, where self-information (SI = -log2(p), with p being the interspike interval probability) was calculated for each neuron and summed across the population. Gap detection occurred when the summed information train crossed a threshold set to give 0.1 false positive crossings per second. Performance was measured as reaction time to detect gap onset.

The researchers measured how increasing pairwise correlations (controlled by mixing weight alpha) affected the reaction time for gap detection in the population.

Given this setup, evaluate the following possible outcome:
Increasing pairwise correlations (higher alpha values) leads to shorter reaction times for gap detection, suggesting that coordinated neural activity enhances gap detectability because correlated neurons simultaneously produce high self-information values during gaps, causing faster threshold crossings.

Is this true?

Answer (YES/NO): NO